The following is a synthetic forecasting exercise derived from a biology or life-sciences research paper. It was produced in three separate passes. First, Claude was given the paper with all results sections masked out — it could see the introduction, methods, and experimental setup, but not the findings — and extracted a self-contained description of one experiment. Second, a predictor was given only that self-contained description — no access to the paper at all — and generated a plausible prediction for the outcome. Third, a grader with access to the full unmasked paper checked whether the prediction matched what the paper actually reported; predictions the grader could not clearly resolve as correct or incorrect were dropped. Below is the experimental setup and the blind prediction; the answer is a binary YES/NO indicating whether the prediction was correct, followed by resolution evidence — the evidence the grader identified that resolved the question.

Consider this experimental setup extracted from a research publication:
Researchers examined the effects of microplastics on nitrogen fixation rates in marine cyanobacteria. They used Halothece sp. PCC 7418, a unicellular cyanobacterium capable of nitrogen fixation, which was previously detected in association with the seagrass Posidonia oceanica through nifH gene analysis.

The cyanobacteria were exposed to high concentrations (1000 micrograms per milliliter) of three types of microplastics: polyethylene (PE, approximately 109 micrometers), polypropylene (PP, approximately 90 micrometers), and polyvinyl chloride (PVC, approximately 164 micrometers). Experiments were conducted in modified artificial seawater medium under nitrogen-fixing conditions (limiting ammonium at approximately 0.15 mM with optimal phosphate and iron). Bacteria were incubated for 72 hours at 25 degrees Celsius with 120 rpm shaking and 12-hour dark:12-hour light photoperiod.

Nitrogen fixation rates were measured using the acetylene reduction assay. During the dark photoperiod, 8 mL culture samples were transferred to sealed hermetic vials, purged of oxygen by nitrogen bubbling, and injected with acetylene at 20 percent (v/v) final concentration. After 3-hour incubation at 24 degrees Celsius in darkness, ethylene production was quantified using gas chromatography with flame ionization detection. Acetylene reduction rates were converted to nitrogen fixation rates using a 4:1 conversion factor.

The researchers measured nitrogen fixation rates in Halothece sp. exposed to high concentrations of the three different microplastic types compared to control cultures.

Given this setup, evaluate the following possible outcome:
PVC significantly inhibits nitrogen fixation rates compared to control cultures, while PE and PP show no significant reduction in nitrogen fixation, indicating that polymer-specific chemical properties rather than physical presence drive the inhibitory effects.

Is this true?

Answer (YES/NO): NO